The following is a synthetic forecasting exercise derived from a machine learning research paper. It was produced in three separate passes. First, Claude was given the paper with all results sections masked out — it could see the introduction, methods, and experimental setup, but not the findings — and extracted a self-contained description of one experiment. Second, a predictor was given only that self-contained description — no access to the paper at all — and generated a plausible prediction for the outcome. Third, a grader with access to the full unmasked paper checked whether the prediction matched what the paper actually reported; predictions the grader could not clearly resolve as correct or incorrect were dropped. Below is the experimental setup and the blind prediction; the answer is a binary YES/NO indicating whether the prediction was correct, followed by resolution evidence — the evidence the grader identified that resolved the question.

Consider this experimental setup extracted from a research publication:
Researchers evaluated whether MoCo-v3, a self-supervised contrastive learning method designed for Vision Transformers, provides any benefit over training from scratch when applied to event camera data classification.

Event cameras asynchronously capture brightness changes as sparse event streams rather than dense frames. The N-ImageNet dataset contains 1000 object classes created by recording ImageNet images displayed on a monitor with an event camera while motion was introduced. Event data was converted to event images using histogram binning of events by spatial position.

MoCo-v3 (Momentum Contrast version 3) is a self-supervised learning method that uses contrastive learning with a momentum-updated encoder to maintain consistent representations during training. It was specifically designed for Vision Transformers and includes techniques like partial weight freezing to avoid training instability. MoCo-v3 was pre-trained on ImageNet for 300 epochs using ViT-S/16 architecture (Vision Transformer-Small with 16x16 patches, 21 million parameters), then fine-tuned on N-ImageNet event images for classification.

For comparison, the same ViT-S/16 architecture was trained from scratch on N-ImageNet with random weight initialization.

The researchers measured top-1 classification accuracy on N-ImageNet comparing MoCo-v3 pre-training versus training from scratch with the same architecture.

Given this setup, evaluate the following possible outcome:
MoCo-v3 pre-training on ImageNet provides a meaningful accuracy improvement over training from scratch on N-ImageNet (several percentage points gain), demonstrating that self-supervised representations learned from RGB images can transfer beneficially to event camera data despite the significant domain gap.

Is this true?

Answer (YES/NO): NO